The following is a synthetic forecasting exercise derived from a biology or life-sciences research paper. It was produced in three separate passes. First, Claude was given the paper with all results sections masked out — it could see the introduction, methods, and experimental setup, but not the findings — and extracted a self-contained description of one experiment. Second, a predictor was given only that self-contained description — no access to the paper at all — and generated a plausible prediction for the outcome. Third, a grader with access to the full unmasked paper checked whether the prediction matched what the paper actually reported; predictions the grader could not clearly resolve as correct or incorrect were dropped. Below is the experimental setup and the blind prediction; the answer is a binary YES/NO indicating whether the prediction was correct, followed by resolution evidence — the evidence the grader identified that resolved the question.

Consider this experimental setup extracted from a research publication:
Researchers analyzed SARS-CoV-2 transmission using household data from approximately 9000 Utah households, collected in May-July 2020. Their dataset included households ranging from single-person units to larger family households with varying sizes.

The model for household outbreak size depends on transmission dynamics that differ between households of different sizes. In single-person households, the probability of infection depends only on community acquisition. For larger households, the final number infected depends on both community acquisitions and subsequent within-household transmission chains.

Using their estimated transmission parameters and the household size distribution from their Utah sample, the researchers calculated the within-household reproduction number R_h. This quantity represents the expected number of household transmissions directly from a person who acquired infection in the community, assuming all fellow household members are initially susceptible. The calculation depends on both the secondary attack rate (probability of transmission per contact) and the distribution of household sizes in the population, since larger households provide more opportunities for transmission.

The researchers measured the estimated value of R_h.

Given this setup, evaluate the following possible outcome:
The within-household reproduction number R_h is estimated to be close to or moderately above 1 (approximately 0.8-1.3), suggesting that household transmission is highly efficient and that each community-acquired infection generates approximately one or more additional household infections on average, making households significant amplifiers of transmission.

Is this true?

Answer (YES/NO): YES